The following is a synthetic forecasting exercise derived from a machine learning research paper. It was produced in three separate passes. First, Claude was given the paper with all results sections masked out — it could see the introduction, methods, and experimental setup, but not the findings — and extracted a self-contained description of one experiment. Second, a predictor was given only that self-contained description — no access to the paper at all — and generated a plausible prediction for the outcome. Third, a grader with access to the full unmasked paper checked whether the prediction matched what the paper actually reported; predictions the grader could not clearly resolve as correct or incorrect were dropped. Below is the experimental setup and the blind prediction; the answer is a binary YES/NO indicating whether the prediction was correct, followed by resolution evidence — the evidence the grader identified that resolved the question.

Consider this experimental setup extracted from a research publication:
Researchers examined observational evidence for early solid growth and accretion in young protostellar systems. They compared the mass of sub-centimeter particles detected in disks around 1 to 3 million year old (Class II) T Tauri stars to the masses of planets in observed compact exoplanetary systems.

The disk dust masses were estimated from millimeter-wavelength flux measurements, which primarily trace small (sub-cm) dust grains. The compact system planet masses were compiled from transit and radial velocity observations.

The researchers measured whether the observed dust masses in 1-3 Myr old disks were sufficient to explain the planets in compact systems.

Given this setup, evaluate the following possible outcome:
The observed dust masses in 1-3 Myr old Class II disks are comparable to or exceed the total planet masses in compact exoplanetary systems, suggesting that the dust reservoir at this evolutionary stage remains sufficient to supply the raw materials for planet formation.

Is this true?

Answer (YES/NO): NO